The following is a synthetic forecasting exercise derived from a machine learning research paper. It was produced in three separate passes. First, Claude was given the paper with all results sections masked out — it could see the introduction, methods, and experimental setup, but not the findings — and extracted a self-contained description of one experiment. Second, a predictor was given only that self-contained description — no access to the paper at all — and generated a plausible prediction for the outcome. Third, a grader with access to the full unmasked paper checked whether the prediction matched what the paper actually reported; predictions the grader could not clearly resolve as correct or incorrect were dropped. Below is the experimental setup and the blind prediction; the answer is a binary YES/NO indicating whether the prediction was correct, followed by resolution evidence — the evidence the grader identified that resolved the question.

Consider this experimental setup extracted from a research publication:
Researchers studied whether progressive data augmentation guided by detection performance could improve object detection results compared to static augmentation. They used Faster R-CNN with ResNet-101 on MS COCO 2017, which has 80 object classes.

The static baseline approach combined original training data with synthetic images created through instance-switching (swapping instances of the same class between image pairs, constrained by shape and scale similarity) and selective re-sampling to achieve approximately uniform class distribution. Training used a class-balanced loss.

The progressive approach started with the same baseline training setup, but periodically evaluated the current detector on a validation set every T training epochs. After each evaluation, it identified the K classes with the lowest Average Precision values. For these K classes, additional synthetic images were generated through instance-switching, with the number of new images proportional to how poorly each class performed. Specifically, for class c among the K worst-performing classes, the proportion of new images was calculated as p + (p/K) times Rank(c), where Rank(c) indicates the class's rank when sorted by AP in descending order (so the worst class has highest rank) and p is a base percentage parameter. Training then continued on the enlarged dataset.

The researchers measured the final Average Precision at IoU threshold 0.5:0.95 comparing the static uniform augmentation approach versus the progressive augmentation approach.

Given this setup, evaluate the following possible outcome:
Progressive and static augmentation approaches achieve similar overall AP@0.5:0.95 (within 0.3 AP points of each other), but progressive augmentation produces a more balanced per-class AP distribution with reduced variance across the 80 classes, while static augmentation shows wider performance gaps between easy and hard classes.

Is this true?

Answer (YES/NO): NO